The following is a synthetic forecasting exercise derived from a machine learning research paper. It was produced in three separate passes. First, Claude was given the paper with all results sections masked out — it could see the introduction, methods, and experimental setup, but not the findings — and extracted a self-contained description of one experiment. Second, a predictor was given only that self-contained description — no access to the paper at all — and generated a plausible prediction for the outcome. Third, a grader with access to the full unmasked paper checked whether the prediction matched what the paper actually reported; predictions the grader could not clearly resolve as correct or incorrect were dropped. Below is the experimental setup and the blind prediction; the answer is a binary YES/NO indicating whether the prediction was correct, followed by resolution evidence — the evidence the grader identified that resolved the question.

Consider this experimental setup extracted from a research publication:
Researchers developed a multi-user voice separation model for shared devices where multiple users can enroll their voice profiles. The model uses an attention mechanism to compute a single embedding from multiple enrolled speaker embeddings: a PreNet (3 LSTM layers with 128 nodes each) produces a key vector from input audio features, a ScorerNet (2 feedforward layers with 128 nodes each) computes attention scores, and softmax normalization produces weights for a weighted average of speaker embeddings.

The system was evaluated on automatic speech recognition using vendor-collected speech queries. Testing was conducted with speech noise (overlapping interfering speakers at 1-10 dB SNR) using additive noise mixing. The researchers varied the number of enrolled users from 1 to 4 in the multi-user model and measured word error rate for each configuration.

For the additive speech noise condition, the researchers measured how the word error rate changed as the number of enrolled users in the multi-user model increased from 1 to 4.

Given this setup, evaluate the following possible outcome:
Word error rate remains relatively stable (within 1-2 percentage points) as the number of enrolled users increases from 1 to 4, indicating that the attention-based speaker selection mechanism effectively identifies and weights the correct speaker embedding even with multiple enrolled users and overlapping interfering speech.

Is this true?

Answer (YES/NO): NO